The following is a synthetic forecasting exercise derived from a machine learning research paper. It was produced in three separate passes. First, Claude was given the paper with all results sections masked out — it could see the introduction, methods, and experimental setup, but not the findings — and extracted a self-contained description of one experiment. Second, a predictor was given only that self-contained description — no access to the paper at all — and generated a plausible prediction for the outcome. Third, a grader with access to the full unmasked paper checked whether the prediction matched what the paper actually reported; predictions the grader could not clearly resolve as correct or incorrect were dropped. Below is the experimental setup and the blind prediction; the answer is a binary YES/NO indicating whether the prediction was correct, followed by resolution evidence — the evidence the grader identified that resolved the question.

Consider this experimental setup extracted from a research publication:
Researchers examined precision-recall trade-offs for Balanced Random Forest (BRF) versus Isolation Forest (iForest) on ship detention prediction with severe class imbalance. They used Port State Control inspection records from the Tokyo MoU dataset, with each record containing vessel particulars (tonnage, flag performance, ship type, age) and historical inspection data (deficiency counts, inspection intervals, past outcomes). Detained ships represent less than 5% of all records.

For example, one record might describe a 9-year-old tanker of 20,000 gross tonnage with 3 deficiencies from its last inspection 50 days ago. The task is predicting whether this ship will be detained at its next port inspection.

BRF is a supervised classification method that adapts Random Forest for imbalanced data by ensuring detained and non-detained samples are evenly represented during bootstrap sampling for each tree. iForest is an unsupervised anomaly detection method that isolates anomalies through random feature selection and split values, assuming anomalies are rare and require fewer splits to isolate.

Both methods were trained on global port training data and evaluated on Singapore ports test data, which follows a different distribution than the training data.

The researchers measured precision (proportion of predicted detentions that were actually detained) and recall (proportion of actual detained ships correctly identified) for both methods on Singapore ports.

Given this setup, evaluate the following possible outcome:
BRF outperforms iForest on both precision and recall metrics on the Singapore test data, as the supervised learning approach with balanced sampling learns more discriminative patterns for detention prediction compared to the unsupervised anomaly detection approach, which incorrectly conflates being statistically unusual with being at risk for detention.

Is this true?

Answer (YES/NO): YES